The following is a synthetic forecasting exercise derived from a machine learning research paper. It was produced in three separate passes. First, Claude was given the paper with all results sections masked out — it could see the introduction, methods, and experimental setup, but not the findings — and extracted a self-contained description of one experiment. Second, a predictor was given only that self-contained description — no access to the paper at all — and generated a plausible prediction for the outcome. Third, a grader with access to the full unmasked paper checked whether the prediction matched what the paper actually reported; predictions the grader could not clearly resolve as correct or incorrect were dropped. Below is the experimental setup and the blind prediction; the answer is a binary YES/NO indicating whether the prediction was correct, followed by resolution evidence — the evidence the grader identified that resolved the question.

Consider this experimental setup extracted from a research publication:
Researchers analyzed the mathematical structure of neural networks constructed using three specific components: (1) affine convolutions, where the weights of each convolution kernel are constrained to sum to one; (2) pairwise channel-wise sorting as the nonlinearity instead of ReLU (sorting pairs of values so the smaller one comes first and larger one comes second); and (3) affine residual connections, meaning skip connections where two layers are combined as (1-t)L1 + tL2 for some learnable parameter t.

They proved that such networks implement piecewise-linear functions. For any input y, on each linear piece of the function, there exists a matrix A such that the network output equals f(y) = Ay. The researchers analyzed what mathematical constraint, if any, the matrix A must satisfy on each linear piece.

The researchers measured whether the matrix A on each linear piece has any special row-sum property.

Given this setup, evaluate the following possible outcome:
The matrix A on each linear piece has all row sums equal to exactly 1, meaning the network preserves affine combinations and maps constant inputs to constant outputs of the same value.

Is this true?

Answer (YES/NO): YES